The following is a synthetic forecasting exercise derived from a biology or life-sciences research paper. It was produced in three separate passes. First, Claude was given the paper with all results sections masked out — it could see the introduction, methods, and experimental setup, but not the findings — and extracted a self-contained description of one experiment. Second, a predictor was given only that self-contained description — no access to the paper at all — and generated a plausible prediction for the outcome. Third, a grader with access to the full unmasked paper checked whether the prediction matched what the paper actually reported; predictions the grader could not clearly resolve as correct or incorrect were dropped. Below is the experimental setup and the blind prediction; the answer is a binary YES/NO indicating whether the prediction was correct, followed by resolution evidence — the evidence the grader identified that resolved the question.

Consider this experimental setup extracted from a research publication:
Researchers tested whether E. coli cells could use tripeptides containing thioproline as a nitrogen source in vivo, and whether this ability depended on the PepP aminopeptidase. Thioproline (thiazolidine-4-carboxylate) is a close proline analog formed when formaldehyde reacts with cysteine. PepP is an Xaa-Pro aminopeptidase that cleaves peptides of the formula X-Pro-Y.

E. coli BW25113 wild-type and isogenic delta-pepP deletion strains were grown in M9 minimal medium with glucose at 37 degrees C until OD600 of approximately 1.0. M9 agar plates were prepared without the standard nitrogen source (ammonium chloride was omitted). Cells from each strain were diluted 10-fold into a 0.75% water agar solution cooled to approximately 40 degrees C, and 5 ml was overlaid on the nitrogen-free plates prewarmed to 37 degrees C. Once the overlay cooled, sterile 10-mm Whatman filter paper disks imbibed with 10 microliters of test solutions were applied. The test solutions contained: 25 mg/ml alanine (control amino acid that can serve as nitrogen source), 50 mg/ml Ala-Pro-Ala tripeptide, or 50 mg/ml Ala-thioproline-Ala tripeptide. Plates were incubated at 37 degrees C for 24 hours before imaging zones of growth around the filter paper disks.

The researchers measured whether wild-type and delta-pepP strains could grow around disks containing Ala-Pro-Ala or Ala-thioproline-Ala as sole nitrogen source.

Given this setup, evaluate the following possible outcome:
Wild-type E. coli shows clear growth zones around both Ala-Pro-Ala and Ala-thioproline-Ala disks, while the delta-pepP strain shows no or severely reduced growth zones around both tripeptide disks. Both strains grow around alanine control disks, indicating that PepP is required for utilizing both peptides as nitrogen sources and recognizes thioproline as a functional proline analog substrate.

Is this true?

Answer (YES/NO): YES